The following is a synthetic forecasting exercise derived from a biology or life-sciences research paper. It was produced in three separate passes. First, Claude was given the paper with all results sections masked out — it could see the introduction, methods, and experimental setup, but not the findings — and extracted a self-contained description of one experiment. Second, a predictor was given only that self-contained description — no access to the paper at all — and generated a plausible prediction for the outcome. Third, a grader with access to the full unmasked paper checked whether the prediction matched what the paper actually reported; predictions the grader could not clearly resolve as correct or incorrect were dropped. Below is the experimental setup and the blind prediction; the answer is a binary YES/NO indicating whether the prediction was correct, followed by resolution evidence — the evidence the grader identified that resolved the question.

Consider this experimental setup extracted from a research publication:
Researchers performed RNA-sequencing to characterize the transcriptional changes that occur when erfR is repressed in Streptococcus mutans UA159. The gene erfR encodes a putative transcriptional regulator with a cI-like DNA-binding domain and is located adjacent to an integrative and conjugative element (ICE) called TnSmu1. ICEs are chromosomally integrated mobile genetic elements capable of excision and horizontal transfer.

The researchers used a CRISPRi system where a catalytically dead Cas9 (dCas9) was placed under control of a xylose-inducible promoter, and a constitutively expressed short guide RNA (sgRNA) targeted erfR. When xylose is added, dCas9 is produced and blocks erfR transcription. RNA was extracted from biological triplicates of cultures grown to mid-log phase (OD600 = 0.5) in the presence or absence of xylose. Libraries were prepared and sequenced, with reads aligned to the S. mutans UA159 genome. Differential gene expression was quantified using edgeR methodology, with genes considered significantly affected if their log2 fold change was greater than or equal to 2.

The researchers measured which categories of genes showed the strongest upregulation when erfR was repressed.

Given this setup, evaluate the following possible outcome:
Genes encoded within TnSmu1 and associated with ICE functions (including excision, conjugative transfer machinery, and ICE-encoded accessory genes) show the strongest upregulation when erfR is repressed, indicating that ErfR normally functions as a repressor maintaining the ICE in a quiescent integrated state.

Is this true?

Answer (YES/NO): YES